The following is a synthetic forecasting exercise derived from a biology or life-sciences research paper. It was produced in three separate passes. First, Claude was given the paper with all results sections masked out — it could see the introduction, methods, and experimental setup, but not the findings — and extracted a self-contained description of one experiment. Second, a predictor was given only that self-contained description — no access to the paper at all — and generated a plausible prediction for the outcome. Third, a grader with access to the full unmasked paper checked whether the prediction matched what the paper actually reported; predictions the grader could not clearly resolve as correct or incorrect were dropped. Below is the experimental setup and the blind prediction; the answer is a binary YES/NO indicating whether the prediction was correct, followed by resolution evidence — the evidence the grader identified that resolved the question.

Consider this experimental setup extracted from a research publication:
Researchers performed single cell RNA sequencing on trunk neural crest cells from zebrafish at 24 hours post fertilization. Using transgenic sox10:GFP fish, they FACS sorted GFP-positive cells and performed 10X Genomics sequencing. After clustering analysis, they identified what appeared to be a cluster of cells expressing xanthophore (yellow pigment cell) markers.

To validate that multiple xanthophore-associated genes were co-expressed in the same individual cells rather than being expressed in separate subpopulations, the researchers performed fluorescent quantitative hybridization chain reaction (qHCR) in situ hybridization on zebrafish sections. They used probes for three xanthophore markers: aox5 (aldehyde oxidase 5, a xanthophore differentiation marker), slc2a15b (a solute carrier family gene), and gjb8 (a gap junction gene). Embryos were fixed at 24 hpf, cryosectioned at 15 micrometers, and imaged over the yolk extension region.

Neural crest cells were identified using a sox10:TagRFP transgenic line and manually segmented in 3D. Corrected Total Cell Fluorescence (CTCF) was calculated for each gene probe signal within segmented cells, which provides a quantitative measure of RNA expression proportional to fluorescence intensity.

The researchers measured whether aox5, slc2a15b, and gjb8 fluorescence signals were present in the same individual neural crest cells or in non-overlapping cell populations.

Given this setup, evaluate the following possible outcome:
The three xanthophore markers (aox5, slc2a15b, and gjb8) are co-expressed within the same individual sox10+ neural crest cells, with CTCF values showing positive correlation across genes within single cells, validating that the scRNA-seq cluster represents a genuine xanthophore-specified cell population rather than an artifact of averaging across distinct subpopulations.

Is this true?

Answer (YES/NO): YES